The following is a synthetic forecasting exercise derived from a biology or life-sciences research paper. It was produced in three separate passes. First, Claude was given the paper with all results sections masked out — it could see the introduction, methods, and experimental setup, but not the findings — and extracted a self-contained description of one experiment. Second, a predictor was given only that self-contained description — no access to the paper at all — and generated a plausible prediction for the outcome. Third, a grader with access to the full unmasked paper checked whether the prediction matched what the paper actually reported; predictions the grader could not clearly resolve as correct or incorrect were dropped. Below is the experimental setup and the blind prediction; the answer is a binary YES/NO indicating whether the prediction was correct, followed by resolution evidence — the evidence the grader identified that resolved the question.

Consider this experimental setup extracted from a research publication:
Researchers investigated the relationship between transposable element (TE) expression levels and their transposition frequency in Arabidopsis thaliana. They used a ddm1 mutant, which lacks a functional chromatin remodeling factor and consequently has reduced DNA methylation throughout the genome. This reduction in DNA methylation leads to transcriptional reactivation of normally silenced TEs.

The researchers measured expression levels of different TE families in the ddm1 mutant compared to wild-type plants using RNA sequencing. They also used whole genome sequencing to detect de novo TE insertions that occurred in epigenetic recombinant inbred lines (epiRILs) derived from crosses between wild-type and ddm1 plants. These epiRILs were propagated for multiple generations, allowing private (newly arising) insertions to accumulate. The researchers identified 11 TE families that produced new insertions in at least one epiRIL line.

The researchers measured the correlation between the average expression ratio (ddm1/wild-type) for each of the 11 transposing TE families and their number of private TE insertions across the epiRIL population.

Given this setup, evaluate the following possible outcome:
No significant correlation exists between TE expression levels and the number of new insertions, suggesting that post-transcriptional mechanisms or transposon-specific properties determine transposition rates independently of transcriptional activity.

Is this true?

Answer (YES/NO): YES